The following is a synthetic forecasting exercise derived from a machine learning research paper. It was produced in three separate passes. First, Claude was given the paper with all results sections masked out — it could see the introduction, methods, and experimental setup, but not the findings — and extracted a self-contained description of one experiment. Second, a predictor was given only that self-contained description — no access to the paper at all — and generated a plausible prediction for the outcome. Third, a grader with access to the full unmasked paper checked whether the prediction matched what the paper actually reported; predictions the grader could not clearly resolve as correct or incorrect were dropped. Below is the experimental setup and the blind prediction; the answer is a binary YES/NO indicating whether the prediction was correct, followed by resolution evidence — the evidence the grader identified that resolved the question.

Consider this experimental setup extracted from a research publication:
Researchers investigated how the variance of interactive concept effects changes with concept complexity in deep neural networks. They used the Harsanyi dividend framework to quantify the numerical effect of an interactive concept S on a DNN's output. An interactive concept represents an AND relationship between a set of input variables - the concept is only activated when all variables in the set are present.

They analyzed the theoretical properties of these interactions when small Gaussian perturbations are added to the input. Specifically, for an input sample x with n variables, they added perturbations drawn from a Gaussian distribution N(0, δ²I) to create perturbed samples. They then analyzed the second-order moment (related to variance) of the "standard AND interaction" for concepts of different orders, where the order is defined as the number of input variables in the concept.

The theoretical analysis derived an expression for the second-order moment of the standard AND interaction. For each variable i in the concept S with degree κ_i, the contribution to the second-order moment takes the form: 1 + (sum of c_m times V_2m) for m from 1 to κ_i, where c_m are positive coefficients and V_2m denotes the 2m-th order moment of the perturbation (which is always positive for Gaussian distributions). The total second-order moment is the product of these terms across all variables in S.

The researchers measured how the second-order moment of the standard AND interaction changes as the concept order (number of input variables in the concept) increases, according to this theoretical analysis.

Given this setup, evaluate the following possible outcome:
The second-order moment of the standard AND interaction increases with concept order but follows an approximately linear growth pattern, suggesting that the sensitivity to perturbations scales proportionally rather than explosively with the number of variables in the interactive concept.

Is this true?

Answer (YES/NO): NO